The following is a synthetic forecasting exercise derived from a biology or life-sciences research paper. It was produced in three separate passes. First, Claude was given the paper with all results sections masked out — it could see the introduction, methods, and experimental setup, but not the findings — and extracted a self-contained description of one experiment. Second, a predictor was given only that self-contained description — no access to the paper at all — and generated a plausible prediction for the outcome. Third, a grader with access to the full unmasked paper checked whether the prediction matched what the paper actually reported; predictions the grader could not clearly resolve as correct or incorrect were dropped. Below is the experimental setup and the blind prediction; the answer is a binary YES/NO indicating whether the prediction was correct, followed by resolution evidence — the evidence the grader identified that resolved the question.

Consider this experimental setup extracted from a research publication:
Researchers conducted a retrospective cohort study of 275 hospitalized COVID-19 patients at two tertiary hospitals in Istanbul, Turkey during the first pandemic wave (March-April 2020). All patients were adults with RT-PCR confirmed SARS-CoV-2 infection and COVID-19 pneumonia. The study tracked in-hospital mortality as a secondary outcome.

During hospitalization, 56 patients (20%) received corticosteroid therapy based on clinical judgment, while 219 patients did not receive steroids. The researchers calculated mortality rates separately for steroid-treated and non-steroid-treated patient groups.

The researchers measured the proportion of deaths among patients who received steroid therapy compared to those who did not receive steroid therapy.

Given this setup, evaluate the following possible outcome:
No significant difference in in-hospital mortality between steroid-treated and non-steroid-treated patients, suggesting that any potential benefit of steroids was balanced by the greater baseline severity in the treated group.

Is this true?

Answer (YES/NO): NO